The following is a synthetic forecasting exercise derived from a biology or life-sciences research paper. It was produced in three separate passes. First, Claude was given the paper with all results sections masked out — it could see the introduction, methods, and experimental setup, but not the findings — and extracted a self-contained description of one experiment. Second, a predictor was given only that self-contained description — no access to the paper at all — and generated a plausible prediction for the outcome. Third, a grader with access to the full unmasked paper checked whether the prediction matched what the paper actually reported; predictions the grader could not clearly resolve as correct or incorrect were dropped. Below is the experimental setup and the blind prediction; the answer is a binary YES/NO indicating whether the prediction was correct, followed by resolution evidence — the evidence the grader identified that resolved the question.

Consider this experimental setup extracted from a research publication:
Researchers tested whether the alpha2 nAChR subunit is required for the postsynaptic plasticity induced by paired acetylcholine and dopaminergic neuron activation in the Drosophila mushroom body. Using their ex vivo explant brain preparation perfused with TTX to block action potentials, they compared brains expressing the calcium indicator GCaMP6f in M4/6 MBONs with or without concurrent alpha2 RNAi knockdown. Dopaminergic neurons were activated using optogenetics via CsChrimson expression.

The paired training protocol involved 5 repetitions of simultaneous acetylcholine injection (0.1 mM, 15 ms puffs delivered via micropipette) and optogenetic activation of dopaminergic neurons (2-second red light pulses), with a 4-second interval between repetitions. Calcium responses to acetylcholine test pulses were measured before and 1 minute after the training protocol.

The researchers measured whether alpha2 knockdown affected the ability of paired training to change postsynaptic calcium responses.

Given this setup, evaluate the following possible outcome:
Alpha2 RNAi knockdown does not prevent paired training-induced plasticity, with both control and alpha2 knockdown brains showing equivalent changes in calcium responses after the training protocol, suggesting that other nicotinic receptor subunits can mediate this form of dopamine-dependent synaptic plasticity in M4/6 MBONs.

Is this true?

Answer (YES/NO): NO